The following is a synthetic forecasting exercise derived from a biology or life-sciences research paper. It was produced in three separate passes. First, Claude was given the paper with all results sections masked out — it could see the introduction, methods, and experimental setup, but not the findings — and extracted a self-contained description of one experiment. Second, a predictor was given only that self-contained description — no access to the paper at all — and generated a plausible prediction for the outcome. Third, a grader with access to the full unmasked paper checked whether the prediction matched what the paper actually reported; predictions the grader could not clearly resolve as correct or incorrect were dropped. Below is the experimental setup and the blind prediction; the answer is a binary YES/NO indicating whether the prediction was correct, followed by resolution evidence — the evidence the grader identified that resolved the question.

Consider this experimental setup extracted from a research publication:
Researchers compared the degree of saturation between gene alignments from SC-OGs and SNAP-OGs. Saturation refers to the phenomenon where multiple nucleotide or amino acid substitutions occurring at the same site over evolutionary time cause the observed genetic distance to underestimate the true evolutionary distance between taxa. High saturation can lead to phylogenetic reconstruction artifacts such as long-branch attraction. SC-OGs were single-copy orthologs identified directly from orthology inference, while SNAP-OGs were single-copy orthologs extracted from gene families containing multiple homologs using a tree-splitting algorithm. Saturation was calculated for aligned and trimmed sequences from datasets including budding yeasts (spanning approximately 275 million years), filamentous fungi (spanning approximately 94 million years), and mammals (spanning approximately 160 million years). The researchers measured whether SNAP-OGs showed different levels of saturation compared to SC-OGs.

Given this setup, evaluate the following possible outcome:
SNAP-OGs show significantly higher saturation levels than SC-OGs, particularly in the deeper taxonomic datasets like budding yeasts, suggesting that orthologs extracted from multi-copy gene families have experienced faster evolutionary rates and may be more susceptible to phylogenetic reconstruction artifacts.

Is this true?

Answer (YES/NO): NO